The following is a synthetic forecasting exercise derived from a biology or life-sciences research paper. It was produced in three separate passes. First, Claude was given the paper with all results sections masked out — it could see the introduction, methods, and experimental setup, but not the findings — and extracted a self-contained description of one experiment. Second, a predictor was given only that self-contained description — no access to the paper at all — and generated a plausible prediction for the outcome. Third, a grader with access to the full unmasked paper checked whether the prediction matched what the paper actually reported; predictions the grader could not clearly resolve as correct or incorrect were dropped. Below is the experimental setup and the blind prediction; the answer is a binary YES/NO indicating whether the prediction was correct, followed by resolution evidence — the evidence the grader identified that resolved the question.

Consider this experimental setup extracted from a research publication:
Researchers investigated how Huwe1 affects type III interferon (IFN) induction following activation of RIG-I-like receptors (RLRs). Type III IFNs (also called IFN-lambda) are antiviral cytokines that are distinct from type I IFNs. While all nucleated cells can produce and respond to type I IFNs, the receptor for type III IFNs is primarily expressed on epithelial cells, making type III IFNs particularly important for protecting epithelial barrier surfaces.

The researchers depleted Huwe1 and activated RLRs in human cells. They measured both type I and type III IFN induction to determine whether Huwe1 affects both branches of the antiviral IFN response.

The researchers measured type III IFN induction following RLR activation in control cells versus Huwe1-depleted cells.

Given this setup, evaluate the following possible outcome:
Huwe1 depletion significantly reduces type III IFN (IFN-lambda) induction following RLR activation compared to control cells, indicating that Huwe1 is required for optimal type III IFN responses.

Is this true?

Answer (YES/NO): YES